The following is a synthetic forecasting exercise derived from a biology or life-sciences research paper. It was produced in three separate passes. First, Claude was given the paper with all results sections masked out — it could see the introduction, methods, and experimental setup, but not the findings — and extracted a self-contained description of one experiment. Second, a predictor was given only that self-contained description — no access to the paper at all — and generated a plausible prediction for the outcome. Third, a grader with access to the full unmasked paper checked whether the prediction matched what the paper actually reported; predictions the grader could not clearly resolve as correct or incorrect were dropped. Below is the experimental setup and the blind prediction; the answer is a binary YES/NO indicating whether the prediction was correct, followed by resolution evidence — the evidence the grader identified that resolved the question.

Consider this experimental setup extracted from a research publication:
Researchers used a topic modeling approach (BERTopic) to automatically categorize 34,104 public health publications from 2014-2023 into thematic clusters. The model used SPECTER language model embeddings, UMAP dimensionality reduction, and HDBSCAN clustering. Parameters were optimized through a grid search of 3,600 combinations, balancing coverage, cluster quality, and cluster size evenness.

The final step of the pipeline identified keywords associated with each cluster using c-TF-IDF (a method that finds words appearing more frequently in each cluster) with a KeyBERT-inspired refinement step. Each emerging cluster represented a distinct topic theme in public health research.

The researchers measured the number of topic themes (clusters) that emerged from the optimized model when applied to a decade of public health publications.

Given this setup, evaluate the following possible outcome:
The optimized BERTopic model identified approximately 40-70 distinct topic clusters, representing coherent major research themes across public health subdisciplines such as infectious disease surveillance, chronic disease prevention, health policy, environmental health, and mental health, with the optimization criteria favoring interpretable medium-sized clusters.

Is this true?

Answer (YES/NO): YES